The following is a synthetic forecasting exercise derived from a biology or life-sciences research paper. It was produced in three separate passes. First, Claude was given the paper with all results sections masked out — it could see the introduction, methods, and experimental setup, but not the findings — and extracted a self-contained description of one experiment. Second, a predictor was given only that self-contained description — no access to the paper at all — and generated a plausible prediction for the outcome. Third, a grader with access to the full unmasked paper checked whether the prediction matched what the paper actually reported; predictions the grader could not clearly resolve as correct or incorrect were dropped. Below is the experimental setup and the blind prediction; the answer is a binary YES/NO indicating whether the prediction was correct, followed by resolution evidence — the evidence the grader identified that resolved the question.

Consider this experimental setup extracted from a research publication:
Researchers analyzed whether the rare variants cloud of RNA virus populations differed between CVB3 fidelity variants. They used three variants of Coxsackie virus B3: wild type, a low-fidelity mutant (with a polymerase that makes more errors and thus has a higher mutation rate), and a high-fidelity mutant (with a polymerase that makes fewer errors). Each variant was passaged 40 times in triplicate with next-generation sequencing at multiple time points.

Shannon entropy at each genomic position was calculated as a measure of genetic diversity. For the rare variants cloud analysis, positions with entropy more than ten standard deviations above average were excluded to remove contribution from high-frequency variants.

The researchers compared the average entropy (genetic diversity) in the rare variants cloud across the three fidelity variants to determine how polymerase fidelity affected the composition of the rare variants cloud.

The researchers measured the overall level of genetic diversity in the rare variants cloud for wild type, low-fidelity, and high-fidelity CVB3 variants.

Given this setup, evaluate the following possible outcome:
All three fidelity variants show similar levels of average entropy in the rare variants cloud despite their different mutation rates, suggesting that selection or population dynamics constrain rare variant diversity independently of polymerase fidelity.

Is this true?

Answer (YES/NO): NO